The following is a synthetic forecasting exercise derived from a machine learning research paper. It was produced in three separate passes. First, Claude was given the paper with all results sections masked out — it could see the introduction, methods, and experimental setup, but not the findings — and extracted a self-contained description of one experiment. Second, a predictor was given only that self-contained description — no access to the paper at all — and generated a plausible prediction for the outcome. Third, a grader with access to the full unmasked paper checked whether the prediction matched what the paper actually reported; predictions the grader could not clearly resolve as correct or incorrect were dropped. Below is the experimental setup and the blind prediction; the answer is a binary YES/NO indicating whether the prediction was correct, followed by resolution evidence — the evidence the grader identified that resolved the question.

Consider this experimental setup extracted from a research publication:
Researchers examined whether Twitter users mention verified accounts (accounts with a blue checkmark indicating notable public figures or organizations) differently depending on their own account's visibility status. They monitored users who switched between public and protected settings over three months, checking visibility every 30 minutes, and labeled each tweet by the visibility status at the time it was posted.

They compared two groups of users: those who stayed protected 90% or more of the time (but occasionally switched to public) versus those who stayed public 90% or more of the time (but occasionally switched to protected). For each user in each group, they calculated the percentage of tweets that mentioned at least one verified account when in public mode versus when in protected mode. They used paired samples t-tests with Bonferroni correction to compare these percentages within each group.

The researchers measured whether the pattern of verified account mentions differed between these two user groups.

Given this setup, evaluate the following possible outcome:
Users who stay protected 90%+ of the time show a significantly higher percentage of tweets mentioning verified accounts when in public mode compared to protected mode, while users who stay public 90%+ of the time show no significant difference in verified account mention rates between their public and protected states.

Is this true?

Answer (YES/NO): NO